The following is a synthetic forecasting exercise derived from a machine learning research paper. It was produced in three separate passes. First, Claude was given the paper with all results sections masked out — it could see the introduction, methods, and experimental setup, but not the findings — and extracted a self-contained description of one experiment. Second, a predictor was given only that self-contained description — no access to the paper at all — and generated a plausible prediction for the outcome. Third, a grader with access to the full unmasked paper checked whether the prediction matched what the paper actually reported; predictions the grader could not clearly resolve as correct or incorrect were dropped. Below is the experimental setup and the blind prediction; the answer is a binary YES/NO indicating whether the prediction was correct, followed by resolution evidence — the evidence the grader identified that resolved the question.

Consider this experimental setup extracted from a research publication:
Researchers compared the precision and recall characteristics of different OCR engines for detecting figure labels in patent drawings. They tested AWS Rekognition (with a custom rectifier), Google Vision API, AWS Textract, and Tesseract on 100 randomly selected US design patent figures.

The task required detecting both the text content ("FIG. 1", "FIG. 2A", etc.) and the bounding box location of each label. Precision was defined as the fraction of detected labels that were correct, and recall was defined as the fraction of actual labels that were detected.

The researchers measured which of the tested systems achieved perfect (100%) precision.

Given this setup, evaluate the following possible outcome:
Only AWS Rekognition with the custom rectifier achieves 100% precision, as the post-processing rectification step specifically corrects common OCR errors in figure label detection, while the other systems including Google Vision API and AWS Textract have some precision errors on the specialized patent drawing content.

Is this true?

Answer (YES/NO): NO